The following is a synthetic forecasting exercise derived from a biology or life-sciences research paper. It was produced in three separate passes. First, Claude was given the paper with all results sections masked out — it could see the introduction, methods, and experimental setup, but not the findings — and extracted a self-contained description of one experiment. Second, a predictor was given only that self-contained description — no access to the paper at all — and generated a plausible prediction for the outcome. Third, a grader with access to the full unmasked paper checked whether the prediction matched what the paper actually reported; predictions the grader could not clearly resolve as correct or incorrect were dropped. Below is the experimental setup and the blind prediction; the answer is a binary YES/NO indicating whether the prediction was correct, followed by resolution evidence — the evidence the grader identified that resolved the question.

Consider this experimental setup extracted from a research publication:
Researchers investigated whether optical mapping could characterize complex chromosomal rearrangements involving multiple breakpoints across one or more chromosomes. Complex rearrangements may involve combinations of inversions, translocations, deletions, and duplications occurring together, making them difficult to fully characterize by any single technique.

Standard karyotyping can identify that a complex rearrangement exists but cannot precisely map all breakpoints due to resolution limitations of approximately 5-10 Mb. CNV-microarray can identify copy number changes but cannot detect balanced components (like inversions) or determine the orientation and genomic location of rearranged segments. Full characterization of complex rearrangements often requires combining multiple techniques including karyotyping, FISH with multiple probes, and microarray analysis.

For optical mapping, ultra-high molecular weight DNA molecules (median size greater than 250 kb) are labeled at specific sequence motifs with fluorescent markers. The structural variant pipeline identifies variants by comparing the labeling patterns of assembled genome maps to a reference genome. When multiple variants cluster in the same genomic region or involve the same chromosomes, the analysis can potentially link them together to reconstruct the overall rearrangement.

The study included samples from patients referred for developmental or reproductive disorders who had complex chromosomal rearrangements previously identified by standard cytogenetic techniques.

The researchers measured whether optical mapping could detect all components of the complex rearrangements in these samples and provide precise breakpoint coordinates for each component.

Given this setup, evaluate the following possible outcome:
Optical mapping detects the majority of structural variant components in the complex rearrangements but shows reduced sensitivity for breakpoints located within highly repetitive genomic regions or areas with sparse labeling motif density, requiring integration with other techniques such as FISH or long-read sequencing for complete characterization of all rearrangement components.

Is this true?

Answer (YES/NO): NO